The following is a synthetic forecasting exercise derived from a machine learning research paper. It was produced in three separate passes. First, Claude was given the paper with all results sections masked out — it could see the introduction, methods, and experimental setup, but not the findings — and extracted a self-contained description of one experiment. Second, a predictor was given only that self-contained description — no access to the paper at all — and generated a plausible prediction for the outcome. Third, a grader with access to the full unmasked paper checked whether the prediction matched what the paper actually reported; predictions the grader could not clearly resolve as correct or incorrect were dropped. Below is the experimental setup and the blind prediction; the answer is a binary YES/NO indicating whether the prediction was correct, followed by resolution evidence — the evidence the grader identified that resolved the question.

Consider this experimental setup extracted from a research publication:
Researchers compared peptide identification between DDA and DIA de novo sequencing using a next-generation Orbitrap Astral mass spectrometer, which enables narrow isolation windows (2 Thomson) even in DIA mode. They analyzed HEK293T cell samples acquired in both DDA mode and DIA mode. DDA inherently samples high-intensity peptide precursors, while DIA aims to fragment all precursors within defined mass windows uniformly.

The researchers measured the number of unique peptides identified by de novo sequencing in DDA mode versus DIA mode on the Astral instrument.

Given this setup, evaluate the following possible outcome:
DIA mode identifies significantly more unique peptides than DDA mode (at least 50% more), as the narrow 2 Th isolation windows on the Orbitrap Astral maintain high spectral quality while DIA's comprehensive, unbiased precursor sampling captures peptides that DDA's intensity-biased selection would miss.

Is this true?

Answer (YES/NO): YES